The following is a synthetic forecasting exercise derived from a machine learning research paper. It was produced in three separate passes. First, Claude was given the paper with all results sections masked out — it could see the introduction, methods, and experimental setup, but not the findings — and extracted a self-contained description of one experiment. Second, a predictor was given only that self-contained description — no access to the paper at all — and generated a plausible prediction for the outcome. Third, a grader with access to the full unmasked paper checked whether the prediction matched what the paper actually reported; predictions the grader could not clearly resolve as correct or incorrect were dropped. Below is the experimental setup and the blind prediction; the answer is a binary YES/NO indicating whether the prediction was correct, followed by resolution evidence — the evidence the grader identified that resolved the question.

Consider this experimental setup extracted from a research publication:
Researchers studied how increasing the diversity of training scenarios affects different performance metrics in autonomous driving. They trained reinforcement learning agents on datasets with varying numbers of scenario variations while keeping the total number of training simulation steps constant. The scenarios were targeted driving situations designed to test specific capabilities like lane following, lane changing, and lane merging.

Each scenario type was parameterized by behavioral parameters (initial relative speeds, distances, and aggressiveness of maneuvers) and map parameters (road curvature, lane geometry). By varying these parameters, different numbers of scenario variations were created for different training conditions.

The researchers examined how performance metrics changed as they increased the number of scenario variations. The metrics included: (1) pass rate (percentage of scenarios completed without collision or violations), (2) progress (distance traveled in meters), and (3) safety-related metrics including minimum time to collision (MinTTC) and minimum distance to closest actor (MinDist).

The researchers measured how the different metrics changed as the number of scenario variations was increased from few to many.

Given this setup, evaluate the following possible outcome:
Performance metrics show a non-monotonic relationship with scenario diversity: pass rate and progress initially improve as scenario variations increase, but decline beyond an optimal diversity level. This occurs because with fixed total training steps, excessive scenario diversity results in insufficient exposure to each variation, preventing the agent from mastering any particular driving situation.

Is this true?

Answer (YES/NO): NO